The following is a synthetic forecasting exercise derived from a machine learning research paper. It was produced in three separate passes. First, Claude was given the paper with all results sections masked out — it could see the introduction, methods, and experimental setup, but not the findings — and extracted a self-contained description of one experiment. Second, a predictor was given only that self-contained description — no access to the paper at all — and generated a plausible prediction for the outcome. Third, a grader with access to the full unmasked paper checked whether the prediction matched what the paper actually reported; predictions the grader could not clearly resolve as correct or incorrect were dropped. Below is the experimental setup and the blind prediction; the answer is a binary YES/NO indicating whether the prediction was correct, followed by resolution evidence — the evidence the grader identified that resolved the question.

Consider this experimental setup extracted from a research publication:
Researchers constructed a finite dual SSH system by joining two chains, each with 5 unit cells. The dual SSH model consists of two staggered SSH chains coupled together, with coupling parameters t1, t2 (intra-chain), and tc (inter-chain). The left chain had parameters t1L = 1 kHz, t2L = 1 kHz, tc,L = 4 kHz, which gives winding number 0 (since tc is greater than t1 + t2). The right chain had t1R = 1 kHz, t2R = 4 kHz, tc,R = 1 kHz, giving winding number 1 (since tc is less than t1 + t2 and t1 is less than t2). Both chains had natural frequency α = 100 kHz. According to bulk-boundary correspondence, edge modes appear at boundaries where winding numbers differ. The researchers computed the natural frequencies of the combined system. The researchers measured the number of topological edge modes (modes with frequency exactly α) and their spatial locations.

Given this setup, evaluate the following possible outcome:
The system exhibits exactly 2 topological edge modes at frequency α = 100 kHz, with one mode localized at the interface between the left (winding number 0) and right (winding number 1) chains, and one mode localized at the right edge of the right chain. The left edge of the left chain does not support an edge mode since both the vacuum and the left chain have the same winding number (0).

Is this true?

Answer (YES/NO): YES